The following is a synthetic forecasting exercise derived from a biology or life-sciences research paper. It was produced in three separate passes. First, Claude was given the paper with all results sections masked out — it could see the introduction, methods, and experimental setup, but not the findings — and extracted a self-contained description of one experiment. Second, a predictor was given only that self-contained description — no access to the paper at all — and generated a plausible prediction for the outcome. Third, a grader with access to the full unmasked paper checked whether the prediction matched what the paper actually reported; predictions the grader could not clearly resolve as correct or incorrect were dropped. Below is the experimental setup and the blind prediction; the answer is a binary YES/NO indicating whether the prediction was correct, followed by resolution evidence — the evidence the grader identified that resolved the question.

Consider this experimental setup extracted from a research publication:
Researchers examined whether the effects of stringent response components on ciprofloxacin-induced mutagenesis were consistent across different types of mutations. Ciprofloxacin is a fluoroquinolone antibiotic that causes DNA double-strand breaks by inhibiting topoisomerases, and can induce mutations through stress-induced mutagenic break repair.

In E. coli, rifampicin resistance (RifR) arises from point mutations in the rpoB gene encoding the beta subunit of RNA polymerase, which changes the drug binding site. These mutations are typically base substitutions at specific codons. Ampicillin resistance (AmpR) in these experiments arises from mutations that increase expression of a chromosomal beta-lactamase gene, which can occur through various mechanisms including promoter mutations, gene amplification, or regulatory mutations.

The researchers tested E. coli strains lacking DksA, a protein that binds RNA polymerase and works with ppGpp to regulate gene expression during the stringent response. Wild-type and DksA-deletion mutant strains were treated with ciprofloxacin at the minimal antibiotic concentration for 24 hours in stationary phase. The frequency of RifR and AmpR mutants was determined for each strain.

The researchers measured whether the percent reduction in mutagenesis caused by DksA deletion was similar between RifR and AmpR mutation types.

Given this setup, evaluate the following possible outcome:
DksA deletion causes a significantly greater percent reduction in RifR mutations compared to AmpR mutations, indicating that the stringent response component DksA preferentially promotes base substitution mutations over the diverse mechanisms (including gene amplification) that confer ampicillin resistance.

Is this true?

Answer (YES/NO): NO